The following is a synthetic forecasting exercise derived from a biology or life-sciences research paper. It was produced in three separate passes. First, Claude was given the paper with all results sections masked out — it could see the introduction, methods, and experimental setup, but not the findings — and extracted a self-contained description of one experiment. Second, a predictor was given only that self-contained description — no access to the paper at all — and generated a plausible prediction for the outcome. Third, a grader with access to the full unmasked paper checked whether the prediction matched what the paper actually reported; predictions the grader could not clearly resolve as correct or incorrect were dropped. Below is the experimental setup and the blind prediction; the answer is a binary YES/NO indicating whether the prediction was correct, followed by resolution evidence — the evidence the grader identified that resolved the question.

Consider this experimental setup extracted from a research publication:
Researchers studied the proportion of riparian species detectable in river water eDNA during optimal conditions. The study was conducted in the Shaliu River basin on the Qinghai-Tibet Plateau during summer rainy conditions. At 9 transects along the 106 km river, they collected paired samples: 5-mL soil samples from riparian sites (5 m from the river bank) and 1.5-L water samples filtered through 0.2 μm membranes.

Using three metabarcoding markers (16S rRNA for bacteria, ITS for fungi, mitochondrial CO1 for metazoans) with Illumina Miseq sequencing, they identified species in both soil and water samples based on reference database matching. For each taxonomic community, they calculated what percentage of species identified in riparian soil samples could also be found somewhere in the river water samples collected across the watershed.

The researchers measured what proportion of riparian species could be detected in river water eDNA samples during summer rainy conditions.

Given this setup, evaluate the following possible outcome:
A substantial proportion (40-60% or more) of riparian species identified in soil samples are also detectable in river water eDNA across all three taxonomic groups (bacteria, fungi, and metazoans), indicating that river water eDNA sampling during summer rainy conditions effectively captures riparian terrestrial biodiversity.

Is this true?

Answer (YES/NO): YES